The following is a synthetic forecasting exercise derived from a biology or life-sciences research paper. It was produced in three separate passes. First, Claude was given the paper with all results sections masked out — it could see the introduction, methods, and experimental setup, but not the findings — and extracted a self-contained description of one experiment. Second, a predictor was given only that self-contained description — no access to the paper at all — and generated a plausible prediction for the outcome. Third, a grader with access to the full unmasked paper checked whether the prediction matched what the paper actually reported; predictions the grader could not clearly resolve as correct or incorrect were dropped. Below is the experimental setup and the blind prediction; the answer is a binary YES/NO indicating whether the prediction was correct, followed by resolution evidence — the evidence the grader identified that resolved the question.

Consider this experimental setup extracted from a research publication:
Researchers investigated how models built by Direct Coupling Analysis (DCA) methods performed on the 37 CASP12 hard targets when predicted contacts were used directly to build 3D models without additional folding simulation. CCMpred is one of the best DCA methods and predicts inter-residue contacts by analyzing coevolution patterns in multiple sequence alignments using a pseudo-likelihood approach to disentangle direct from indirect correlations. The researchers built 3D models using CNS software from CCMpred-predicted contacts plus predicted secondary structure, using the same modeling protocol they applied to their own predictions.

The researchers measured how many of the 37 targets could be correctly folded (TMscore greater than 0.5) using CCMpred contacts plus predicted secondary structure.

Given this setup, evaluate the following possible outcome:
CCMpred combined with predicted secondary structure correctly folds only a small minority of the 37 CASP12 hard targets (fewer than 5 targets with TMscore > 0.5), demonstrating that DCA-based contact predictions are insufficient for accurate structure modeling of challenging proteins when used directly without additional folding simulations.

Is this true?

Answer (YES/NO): YES